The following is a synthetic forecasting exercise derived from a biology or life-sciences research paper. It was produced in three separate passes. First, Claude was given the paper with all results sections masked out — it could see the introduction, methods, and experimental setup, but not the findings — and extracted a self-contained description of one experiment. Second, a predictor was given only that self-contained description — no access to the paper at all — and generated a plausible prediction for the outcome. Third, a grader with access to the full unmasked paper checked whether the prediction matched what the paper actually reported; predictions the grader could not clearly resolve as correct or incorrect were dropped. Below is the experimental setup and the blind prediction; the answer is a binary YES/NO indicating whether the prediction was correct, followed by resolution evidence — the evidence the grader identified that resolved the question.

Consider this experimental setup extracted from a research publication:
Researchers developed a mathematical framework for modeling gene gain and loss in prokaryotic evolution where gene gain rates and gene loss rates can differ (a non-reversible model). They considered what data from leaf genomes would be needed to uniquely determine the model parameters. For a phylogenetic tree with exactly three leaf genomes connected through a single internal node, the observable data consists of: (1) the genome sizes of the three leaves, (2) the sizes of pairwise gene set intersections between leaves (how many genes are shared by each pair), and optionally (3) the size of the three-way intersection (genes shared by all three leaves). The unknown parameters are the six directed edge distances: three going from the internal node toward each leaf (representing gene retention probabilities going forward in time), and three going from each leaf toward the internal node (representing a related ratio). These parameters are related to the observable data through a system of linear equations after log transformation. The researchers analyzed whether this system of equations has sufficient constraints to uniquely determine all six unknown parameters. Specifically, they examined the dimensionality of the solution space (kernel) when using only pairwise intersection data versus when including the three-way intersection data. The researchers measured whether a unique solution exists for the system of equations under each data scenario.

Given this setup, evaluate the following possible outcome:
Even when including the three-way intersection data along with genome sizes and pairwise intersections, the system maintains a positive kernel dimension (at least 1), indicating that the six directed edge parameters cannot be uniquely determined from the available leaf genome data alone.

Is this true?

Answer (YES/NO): NO